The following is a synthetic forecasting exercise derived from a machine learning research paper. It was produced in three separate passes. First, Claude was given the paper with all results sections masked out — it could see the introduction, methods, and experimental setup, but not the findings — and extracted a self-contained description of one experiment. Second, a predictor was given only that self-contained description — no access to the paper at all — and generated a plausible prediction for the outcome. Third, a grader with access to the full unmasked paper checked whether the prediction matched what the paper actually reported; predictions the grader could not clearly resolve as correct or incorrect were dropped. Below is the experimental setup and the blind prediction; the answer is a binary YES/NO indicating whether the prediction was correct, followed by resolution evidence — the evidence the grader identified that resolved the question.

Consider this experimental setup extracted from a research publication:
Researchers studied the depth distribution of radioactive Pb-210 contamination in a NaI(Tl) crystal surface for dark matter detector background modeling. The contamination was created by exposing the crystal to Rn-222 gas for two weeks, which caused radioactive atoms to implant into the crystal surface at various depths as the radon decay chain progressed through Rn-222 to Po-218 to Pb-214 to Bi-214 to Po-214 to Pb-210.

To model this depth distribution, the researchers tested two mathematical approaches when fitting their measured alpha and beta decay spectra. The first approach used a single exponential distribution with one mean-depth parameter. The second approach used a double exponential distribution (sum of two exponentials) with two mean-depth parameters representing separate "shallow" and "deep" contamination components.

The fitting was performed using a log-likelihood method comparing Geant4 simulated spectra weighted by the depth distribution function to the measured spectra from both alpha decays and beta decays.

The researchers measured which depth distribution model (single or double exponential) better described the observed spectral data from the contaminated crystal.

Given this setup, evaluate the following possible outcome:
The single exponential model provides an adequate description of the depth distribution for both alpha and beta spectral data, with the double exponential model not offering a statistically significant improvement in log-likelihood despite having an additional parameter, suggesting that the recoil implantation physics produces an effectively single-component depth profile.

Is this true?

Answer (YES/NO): NO